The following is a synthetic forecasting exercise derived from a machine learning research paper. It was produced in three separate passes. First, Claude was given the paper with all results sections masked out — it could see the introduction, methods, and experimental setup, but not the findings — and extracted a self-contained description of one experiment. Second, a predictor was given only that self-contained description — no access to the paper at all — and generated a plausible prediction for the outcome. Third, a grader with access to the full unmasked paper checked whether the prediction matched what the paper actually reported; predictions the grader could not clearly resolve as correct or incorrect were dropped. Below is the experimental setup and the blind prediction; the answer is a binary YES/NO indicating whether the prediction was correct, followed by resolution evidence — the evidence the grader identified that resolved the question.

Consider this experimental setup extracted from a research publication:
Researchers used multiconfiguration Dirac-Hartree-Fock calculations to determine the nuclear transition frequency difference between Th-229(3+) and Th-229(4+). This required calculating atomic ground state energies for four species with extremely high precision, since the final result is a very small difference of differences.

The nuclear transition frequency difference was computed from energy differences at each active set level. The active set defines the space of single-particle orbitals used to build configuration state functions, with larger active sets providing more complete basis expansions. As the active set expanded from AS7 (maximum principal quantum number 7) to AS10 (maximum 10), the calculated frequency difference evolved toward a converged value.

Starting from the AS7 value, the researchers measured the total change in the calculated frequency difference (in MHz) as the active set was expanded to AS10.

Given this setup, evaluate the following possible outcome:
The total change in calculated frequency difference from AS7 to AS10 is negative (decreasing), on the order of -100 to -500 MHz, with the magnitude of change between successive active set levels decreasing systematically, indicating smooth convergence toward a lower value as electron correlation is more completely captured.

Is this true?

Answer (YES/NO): NO